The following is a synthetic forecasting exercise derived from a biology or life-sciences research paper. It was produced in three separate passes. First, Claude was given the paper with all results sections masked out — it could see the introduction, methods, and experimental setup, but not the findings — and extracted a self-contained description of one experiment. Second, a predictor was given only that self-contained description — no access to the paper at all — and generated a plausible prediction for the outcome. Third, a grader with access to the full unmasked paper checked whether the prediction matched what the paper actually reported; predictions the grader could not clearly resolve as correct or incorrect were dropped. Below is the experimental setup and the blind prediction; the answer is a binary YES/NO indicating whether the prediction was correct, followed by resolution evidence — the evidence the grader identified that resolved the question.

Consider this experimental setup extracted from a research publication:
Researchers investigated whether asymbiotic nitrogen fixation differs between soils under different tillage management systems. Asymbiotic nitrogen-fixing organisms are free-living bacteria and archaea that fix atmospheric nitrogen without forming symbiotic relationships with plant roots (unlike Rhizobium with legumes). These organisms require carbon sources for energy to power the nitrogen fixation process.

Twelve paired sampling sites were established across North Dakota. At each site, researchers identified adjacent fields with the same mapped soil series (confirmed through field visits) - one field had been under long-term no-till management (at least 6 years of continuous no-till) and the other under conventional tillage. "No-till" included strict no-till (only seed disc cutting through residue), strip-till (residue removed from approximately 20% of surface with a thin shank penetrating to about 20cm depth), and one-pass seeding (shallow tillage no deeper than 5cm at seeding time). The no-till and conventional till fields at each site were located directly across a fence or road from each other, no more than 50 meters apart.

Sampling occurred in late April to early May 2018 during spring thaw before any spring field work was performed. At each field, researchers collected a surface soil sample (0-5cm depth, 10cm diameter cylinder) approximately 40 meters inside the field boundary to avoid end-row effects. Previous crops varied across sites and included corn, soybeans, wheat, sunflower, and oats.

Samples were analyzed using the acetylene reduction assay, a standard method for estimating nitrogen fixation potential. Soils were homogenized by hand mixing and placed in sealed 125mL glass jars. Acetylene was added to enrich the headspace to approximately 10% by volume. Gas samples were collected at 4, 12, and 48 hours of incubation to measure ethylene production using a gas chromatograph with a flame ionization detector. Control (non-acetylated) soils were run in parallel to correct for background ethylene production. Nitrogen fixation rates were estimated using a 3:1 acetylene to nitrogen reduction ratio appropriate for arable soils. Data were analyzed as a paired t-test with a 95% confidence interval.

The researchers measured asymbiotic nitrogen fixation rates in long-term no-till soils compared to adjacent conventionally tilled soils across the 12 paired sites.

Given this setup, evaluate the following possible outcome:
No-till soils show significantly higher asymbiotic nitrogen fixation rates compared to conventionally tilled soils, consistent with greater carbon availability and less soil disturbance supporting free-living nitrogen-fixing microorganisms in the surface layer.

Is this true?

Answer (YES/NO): YES